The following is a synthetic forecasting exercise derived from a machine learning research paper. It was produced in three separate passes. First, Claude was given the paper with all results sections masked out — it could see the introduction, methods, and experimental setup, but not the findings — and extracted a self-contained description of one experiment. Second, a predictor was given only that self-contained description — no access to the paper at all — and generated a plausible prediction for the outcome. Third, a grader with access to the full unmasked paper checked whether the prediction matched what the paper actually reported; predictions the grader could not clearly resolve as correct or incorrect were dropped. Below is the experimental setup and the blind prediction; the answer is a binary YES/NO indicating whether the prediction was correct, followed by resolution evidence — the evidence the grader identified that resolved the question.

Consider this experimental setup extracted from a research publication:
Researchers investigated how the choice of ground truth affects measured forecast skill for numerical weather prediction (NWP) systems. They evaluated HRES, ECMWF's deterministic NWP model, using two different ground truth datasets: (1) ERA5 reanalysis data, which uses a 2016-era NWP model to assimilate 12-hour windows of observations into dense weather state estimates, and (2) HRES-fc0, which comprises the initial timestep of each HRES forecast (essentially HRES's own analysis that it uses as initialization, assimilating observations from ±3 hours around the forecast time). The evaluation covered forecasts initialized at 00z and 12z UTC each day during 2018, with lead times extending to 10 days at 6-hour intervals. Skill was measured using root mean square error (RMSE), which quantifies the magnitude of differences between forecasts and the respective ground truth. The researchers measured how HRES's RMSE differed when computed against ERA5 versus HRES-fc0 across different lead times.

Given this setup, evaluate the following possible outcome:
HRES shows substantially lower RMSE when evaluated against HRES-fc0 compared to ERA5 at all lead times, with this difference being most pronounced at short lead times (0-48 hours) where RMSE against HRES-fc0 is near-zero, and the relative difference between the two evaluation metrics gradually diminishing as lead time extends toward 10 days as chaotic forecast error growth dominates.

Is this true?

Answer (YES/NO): NO